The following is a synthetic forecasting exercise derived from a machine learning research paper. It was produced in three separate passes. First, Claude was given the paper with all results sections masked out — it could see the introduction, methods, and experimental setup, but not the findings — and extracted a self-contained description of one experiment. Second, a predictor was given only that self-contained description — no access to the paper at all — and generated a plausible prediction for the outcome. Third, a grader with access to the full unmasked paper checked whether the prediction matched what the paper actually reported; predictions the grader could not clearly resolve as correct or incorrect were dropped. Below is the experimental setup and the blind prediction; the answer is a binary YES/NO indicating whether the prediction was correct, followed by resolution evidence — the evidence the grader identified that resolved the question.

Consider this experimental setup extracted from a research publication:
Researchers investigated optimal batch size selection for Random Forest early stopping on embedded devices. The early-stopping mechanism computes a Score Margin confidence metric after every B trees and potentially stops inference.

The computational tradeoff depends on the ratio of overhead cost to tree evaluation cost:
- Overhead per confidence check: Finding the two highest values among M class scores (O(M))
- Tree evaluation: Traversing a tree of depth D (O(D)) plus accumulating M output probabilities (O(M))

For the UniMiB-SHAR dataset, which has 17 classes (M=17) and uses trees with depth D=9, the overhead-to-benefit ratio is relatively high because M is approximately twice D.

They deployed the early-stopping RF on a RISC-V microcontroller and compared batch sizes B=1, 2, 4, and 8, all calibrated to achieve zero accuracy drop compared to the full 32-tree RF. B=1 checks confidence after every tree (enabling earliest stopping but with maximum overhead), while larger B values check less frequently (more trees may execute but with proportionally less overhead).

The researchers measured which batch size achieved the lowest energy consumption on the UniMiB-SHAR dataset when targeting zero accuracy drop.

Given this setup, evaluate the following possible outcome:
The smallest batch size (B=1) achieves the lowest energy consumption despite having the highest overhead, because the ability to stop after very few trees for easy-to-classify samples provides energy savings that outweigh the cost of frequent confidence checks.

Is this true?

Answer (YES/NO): NO